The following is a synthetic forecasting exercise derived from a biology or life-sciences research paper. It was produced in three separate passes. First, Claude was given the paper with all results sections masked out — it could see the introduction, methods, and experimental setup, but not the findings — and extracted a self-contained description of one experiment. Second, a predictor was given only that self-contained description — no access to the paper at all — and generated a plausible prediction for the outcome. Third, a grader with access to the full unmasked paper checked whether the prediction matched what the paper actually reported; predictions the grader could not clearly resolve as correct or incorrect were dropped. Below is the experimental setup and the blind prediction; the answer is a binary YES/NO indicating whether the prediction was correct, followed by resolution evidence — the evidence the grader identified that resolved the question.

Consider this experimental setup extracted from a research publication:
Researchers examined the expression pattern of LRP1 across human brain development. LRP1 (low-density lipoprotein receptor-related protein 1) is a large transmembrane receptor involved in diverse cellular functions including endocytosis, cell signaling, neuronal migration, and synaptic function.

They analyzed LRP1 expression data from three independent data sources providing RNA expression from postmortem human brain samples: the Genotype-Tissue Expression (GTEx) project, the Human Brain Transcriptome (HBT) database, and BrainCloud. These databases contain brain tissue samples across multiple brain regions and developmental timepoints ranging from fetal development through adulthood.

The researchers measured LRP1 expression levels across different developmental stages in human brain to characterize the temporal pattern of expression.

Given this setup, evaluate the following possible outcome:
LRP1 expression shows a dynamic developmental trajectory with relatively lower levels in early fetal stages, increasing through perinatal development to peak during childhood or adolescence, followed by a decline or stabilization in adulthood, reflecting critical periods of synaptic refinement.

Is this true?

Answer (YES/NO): NO